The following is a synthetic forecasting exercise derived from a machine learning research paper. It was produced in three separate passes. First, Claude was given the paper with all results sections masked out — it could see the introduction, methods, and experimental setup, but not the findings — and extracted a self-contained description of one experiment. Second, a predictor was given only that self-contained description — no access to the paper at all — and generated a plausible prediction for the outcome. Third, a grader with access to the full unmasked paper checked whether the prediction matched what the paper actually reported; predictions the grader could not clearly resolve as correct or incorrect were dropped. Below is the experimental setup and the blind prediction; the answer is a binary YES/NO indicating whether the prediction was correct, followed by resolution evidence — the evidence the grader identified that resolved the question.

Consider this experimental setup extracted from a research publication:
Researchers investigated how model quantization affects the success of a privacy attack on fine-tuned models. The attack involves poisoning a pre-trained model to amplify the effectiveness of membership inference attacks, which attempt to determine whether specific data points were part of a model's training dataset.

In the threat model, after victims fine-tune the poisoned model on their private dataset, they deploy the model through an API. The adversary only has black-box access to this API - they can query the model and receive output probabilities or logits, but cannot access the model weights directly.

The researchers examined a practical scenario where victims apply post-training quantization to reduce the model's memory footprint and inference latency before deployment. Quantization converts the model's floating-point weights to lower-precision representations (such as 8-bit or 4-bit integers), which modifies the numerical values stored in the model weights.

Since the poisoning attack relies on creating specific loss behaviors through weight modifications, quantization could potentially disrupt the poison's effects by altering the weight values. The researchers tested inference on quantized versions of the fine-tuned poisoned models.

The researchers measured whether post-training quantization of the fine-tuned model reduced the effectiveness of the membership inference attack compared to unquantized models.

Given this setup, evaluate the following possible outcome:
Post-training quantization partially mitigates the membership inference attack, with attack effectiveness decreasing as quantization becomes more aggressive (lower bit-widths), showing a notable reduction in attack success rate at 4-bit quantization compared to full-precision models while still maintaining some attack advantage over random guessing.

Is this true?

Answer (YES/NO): YES